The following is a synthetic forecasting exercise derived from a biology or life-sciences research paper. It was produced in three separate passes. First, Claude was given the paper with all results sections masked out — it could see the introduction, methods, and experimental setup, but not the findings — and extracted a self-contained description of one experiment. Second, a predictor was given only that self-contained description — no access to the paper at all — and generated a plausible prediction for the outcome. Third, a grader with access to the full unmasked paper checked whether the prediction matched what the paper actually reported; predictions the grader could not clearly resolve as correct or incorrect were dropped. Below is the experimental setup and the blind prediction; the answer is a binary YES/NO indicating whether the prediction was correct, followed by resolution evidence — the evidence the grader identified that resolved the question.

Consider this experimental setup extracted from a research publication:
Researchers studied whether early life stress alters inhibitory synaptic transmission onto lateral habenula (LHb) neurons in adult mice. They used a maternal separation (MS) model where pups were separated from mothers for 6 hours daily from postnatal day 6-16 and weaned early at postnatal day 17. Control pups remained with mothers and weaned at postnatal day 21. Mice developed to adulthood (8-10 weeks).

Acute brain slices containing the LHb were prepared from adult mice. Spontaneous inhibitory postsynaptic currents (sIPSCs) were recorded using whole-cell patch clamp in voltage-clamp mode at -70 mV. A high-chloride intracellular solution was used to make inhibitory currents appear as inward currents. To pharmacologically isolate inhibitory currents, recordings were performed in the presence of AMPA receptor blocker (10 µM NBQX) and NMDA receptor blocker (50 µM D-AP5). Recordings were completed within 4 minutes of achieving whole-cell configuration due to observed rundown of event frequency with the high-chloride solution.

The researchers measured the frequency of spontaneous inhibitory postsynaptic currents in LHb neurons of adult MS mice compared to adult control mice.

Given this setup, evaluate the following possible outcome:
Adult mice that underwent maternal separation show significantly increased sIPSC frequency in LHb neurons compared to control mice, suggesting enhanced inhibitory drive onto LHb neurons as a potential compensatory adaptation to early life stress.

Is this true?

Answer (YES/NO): NO